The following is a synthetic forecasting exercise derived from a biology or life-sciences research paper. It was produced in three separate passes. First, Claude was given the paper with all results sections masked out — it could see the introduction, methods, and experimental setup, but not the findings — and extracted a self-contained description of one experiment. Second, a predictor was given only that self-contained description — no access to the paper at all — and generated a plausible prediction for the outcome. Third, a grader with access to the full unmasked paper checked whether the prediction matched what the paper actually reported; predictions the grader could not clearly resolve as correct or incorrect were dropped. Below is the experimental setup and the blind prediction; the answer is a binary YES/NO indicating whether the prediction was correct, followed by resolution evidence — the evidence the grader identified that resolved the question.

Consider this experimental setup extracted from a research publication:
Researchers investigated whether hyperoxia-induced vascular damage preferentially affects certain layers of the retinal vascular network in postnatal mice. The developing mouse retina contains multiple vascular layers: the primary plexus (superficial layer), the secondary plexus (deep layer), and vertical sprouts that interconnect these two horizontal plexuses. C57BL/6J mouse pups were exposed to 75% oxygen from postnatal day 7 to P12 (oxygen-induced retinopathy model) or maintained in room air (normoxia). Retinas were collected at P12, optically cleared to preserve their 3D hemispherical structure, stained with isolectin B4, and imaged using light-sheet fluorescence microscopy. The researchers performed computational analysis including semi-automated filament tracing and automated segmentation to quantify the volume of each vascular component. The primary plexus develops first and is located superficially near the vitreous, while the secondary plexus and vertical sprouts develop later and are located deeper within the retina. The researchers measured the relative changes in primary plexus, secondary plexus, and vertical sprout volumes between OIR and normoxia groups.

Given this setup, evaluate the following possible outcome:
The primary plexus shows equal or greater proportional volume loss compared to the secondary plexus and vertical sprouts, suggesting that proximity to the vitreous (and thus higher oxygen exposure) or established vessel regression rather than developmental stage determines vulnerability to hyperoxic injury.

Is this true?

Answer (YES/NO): NO